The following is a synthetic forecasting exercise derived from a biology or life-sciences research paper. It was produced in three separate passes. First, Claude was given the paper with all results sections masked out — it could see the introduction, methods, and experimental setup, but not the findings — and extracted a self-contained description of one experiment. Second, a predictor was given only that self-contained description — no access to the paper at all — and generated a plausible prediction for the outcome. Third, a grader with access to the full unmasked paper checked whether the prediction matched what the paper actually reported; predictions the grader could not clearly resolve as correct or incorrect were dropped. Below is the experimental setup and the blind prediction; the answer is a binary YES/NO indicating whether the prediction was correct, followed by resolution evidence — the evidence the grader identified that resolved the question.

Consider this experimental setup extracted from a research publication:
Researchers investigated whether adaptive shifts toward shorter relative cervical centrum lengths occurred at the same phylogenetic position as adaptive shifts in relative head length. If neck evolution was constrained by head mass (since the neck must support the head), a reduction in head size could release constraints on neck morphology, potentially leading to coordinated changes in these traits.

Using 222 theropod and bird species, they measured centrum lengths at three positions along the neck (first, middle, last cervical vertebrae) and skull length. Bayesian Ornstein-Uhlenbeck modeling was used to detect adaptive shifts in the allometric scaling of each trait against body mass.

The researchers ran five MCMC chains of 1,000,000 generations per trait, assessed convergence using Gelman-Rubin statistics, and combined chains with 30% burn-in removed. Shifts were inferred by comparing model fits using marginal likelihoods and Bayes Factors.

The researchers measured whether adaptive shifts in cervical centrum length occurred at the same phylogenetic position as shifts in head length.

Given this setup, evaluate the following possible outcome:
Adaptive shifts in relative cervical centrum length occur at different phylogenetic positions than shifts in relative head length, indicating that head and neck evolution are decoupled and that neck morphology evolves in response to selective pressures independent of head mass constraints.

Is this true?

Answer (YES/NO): YES